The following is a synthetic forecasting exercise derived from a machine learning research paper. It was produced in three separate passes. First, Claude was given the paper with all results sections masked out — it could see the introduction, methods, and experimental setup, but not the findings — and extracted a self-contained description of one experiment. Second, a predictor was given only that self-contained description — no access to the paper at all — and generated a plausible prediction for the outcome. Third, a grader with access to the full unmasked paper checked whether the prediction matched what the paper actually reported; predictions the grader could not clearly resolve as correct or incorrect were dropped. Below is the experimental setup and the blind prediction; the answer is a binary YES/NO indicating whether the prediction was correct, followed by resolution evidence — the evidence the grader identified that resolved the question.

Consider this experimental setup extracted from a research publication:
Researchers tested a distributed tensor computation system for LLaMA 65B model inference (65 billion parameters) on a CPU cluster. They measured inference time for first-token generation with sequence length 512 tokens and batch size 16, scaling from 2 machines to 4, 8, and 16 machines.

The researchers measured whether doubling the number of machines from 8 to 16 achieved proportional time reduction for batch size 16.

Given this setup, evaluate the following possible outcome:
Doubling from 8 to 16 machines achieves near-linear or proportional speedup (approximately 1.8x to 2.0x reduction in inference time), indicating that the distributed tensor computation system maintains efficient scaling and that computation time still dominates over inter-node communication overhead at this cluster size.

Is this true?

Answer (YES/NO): NO